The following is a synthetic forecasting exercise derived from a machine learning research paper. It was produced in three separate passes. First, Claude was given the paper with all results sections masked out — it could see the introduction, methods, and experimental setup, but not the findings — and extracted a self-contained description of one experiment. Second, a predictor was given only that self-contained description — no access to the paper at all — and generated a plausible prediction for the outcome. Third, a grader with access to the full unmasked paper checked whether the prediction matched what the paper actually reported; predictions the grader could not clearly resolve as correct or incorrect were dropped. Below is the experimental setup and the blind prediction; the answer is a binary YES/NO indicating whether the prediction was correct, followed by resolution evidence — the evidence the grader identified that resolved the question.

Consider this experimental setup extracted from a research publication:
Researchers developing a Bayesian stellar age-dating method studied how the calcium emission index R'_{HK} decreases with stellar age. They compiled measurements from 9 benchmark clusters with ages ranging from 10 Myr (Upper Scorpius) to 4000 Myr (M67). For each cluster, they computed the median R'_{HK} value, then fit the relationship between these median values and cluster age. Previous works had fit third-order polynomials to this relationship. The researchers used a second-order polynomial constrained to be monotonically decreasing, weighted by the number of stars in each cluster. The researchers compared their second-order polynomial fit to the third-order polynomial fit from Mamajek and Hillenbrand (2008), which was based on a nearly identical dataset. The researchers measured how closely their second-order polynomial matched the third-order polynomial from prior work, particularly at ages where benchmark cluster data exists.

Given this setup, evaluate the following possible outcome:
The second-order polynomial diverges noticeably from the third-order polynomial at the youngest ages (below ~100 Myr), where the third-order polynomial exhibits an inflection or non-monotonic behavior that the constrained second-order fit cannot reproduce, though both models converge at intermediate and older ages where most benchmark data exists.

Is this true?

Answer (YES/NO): NO